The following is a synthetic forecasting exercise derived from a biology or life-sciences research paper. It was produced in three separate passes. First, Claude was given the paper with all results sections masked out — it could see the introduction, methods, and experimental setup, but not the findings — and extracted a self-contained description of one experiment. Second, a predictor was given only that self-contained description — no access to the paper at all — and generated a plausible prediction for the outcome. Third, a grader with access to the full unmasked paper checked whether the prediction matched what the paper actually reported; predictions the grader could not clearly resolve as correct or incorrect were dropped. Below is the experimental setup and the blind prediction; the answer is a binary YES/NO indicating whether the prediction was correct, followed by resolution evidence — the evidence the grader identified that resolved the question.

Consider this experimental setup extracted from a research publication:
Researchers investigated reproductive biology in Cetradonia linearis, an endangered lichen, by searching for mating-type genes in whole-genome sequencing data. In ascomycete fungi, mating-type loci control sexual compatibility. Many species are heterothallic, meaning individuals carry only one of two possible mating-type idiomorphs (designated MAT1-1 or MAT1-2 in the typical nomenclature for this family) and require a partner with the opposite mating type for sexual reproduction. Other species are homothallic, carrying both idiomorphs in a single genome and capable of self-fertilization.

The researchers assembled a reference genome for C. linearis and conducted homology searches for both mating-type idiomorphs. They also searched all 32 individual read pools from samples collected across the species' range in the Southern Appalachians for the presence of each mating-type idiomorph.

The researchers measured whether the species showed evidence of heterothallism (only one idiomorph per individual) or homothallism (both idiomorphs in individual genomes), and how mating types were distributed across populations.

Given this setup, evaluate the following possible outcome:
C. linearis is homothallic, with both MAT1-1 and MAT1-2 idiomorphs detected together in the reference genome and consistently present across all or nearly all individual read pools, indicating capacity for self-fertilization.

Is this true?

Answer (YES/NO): NO